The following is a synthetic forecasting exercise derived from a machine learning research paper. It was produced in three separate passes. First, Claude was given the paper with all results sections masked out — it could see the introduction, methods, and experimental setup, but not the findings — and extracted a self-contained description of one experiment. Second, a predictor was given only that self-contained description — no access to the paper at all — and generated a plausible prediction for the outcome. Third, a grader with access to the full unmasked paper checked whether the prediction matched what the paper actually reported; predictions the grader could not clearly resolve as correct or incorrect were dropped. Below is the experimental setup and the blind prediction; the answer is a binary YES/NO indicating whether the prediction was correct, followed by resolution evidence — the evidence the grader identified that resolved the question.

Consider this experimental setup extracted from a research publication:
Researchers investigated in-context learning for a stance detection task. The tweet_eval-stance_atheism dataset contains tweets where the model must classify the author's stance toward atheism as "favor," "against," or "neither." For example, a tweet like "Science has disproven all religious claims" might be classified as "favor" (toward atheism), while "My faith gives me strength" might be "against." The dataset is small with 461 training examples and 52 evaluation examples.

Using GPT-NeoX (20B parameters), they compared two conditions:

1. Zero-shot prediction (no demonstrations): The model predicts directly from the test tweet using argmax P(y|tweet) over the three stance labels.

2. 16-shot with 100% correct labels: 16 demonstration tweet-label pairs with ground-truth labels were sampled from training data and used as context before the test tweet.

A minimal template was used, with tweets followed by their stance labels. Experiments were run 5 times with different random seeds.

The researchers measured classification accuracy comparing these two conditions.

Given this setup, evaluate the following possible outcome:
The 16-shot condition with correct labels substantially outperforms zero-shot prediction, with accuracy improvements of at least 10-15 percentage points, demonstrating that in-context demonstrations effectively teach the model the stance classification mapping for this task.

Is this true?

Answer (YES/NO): NO